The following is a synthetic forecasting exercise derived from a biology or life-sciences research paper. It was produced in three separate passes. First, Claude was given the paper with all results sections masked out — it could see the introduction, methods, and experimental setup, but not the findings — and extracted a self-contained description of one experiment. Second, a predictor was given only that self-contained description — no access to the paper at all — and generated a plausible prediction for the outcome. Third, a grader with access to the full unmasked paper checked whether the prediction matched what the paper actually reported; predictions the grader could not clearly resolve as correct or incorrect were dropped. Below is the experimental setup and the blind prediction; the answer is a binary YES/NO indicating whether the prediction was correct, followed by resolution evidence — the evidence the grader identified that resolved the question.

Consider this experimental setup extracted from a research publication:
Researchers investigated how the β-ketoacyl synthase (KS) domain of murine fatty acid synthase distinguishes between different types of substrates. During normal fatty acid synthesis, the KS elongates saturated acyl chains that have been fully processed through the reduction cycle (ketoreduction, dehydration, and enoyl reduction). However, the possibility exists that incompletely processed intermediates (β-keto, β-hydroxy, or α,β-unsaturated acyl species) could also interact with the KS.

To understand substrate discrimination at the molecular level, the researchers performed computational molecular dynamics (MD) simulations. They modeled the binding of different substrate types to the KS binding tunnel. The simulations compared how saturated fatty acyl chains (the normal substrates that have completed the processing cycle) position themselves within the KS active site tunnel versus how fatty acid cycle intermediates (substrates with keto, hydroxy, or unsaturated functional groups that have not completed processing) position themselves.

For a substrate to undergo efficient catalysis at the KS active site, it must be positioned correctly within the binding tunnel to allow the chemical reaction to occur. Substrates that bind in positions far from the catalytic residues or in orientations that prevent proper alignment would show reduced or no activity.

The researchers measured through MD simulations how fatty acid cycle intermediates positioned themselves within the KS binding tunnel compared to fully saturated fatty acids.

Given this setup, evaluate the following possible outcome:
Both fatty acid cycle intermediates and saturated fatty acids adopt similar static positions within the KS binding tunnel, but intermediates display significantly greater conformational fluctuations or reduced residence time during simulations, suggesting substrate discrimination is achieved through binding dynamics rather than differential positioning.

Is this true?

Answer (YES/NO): NO